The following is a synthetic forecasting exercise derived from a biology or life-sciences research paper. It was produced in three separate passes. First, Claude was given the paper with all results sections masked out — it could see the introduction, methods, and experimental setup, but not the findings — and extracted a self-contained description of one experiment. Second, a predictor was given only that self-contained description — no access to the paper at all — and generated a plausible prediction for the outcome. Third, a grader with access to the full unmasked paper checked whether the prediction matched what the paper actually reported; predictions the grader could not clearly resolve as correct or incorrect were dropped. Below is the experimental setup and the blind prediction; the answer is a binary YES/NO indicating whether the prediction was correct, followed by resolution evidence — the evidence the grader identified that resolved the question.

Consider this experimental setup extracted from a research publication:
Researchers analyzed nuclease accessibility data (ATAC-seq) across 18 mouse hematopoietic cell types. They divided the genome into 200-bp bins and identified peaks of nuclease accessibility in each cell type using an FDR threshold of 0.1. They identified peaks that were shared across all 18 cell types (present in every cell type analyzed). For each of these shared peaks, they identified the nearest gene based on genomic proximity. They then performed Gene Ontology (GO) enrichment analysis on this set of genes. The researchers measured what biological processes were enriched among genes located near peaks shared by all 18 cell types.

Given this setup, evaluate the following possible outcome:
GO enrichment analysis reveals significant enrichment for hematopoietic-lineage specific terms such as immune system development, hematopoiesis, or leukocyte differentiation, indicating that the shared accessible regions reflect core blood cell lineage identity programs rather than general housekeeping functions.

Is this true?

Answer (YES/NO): NO